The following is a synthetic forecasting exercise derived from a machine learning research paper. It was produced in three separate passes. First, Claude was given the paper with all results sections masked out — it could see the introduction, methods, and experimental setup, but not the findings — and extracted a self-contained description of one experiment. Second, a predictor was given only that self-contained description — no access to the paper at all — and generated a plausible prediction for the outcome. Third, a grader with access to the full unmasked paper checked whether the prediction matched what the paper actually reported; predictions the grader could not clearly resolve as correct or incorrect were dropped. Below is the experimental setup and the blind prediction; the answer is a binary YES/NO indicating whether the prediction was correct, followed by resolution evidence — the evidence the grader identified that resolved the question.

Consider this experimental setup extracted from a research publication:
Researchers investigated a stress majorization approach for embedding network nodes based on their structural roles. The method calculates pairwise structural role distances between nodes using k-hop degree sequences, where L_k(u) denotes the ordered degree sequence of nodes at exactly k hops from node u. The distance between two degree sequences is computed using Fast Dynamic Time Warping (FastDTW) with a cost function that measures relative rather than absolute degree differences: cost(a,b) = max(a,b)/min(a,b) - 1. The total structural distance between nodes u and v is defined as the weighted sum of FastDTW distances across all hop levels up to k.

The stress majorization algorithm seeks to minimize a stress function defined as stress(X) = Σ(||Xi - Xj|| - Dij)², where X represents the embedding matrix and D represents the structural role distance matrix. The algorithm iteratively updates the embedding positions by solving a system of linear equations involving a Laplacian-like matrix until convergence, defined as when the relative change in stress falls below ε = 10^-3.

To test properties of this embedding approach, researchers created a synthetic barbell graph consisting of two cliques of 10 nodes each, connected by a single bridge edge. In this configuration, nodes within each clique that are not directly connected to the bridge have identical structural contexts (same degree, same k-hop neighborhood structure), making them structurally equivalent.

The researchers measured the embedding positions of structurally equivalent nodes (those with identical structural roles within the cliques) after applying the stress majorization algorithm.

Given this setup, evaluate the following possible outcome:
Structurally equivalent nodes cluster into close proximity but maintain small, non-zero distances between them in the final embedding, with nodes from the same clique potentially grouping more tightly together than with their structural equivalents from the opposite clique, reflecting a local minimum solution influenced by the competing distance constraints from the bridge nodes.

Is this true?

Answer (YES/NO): NO